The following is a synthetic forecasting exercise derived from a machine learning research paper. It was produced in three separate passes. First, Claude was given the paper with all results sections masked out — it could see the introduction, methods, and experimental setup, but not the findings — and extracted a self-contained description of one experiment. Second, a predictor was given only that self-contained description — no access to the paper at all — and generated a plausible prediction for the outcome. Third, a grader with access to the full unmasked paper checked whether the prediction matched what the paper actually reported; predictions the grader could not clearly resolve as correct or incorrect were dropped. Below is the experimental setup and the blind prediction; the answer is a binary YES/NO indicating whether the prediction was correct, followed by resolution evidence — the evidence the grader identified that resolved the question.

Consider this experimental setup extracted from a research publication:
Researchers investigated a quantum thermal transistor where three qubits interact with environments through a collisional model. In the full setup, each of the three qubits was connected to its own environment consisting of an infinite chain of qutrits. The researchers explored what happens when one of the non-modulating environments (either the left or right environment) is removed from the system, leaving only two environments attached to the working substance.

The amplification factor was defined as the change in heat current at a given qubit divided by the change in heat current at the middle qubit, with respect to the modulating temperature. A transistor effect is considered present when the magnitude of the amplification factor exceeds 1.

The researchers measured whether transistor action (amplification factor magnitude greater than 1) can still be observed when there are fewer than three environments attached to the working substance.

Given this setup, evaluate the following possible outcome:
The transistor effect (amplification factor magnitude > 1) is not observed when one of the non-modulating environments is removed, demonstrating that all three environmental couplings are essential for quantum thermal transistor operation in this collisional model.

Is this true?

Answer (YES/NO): NO